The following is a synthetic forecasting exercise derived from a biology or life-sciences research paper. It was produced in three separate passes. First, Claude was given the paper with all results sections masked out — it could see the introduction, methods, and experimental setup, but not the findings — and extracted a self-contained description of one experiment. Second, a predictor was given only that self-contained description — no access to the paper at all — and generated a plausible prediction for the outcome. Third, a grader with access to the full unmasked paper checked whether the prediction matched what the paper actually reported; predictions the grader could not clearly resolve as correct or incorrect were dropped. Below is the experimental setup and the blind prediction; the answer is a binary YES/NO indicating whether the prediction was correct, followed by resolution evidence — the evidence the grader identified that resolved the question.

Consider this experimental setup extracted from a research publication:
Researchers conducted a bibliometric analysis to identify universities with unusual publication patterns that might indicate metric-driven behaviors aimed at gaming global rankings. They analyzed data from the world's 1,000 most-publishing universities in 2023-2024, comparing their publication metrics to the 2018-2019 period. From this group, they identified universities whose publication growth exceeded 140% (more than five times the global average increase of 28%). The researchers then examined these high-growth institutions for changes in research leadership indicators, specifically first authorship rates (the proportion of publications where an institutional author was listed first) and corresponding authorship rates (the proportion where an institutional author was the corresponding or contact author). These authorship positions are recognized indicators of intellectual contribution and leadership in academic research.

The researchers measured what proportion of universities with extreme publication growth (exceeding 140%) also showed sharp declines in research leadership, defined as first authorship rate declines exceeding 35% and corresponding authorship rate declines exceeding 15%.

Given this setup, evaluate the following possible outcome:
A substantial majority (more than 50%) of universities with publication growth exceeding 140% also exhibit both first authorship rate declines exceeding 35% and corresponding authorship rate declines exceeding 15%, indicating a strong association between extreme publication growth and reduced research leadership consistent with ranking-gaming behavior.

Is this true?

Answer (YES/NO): NO